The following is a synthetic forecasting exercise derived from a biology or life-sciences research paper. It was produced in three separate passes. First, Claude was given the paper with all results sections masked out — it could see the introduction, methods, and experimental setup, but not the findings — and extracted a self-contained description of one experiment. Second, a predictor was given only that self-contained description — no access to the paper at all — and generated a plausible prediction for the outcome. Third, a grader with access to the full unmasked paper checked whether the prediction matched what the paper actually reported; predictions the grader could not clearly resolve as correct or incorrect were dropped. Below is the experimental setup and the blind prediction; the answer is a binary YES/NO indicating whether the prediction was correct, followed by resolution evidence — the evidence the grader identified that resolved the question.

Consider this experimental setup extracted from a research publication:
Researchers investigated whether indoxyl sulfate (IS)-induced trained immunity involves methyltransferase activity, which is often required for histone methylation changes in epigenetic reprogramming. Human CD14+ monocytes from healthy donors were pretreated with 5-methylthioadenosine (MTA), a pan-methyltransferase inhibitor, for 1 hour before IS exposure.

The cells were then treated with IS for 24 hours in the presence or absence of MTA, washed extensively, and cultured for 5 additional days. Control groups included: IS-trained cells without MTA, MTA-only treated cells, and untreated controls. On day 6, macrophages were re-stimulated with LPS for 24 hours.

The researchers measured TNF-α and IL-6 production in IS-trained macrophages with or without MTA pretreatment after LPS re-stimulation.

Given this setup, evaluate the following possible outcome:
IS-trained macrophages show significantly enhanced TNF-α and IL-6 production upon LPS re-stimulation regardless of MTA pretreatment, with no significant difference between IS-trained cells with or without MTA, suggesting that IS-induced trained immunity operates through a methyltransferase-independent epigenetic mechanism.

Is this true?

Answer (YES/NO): NO